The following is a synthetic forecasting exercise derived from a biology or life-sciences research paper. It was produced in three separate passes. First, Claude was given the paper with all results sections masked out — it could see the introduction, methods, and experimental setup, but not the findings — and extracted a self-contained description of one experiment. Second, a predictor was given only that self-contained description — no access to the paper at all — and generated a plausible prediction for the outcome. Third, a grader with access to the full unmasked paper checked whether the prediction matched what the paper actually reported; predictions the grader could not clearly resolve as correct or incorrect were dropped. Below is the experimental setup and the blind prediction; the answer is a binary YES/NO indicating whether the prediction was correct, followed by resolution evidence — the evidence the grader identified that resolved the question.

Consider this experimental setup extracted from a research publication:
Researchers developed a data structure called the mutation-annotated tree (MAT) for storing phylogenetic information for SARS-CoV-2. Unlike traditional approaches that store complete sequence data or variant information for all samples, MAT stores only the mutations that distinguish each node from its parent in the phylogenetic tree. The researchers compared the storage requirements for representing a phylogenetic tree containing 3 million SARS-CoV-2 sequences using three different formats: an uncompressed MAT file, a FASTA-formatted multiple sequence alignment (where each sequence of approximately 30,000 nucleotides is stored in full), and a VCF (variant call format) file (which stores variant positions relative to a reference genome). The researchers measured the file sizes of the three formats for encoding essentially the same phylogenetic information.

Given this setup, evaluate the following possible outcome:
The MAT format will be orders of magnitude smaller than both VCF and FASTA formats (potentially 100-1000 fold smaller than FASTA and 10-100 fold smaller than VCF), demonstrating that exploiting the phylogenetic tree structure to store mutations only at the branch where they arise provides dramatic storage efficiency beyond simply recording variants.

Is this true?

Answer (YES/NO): NO